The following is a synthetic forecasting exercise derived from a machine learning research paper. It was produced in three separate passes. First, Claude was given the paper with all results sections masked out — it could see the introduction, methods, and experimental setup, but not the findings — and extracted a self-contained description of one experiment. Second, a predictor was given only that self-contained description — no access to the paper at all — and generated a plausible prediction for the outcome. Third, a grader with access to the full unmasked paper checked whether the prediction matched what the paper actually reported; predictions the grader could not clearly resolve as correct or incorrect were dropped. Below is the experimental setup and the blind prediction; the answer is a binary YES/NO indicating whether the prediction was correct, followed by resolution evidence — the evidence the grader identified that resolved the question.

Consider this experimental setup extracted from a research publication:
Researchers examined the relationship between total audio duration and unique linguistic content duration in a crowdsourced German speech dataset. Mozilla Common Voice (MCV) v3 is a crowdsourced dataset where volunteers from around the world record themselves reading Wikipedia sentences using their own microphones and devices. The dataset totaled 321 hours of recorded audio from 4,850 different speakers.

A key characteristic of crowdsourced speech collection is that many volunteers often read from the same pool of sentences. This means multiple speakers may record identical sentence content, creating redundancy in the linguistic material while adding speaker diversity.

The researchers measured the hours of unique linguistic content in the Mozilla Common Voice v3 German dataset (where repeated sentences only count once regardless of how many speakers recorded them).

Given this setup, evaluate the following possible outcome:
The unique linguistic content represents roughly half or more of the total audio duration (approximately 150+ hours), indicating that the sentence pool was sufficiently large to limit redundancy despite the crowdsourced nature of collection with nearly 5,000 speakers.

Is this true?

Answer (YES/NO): NO